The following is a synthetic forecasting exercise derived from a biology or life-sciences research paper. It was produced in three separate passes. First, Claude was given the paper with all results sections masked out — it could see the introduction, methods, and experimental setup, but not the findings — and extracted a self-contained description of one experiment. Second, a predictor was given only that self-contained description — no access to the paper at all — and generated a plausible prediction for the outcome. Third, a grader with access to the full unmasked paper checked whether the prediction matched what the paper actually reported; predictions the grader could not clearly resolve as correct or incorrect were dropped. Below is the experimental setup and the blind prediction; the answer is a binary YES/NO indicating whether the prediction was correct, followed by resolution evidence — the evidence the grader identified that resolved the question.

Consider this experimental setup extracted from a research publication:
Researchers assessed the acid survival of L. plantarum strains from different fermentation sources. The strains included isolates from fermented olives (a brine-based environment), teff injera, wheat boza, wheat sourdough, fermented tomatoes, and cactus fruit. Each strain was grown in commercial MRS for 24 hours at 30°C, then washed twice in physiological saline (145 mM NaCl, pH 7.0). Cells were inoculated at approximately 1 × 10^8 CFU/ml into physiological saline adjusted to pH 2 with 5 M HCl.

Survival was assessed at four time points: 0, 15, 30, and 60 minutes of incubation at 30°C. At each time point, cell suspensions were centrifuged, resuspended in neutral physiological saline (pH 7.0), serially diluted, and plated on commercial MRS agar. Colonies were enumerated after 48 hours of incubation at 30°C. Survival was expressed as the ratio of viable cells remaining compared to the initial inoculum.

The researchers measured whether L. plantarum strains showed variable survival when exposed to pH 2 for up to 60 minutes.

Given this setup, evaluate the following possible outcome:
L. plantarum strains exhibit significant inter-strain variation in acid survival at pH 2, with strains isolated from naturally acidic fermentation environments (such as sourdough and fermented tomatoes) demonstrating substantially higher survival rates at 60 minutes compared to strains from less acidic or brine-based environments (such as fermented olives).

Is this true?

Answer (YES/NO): NO